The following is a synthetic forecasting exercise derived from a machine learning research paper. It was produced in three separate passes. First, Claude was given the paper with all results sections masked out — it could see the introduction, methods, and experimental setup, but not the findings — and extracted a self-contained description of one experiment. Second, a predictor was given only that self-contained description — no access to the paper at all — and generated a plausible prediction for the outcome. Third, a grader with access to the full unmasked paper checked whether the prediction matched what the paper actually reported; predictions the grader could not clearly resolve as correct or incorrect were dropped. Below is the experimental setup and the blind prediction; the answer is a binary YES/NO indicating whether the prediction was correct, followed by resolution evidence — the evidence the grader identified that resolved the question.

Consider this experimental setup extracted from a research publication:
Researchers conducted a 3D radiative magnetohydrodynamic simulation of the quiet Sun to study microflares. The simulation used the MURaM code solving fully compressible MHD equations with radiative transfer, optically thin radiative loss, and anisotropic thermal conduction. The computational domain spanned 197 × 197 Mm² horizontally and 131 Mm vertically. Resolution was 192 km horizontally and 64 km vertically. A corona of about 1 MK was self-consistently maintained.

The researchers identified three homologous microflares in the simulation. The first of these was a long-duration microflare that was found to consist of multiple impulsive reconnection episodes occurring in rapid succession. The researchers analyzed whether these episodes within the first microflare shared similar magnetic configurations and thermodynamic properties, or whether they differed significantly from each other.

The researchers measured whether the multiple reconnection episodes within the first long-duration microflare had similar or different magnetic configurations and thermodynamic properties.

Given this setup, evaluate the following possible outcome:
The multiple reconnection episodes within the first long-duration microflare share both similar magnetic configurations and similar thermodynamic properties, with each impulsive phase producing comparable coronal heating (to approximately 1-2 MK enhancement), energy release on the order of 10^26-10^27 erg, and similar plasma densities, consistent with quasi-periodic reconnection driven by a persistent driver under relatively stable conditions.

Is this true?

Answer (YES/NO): NO